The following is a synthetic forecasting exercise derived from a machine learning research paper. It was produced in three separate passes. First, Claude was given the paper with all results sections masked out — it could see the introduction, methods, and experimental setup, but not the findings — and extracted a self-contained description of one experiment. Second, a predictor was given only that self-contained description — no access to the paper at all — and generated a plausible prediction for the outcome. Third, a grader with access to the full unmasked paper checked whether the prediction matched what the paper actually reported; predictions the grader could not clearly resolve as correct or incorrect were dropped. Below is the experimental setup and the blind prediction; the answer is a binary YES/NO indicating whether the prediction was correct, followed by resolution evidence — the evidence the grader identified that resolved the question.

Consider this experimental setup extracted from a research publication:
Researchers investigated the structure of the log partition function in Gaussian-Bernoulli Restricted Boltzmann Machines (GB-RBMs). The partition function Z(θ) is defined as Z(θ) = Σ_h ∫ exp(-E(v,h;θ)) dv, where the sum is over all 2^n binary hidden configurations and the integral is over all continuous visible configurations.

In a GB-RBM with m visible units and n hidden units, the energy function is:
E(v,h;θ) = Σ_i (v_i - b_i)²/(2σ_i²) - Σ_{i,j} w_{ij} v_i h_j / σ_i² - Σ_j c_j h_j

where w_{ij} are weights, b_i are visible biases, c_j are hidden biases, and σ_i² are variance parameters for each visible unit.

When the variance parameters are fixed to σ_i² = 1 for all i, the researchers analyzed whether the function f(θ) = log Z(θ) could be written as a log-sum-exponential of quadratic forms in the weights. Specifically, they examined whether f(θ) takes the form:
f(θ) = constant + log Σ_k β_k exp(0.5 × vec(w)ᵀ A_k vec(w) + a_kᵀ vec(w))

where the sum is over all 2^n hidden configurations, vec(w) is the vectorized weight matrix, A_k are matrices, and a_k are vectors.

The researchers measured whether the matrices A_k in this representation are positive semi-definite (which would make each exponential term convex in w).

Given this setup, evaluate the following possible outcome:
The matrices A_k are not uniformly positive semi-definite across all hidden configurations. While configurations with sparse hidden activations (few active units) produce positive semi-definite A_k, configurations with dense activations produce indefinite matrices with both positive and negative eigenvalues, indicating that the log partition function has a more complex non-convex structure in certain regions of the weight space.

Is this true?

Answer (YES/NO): NO